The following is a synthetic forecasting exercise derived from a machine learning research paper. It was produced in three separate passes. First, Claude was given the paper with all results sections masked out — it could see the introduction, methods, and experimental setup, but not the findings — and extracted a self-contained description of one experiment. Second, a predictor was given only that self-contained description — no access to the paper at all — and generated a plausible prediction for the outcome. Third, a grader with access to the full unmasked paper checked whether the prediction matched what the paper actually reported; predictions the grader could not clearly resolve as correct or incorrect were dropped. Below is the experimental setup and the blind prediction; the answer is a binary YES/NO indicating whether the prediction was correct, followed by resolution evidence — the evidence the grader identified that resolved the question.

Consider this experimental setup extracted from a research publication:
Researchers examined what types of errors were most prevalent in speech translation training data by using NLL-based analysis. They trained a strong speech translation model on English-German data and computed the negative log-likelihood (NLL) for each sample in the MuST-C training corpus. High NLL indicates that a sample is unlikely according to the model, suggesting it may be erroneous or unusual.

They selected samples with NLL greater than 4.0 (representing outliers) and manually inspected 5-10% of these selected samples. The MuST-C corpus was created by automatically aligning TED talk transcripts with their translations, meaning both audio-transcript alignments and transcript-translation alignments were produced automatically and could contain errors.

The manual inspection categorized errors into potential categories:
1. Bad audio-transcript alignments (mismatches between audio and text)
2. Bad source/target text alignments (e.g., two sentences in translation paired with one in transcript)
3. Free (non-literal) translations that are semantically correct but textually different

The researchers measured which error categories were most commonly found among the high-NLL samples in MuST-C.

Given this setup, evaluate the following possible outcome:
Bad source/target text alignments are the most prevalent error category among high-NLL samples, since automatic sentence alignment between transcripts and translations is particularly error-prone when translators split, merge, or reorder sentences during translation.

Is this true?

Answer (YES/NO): NO